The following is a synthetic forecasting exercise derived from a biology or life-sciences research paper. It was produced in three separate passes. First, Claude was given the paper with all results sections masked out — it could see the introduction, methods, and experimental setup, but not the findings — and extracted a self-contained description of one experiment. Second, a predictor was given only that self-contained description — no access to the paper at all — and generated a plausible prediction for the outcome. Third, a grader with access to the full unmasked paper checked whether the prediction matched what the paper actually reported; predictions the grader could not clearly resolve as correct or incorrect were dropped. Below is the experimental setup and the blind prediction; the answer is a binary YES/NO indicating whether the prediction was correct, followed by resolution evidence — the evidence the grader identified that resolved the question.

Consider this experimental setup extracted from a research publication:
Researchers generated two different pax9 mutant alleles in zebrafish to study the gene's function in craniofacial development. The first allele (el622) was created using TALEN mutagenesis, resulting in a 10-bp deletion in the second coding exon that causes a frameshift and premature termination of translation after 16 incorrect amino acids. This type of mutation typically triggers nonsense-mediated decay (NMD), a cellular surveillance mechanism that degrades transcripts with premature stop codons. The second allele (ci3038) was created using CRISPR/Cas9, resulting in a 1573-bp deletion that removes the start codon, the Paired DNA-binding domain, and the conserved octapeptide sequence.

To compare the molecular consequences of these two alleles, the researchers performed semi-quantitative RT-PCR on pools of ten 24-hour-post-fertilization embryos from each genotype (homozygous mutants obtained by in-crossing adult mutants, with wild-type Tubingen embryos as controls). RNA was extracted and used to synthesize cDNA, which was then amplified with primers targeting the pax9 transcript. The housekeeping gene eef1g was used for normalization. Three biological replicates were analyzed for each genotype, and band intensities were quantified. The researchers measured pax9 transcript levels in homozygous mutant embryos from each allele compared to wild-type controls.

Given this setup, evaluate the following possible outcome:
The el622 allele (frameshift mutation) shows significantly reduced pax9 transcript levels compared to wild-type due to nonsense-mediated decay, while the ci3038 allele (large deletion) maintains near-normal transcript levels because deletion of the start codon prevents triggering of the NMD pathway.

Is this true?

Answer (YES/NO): NO